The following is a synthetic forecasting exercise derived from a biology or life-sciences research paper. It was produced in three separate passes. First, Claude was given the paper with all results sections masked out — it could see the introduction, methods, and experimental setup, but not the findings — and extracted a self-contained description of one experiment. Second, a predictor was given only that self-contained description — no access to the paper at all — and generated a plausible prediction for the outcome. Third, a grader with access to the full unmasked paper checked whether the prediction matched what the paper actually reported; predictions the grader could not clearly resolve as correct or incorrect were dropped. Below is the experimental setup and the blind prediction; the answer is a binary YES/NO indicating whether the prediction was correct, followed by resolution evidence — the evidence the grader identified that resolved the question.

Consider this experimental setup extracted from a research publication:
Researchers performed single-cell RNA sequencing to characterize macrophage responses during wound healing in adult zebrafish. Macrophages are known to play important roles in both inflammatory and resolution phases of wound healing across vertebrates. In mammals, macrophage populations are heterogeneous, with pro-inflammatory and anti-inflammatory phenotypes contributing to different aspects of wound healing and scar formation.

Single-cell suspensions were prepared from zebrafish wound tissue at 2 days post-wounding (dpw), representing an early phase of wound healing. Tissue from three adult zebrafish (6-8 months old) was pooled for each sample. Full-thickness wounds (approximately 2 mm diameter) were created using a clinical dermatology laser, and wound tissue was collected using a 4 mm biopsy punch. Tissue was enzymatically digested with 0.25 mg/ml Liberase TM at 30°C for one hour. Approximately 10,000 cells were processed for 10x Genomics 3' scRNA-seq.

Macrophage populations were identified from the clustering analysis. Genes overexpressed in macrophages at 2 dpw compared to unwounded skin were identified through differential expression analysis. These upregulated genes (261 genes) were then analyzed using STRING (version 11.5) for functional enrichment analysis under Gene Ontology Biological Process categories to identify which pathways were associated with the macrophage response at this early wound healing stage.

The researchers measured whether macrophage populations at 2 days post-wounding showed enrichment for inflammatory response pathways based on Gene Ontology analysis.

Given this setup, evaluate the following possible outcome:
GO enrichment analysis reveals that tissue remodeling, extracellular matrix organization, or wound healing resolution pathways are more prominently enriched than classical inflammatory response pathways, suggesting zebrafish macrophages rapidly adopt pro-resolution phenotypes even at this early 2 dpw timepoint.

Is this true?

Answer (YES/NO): NO